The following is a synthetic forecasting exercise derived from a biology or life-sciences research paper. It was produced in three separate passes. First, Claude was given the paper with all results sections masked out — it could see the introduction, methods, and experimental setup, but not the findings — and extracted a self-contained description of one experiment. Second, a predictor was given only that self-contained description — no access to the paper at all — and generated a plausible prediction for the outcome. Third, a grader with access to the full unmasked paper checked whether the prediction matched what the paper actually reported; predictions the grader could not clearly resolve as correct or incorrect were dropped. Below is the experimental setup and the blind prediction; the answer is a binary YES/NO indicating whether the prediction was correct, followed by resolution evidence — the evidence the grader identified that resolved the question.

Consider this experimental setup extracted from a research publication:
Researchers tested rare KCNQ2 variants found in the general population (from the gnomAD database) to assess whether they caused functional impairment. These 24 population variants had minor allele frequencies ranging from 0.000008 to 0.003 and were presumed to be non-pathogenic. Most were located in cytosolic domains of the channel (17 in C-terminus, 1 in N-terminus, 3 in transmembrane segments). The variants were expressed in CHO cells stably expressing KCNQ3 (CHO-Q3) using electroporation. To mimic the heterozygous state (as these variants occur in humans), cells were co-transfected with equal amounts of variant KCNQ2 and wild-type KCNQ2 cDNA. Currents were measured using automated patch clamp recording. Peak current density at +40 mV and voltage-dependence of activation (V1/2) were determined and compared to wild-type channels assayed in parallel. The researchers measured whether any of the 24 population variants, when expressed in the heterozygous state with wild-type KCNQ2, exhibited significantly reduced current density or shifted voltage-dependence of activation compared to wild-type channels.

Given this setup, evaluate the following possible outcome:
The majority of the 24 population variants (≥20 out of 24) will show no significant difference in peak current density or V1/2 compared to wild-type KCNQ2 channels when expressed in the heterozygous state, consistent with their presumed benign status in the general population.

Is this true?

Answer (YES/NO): YES